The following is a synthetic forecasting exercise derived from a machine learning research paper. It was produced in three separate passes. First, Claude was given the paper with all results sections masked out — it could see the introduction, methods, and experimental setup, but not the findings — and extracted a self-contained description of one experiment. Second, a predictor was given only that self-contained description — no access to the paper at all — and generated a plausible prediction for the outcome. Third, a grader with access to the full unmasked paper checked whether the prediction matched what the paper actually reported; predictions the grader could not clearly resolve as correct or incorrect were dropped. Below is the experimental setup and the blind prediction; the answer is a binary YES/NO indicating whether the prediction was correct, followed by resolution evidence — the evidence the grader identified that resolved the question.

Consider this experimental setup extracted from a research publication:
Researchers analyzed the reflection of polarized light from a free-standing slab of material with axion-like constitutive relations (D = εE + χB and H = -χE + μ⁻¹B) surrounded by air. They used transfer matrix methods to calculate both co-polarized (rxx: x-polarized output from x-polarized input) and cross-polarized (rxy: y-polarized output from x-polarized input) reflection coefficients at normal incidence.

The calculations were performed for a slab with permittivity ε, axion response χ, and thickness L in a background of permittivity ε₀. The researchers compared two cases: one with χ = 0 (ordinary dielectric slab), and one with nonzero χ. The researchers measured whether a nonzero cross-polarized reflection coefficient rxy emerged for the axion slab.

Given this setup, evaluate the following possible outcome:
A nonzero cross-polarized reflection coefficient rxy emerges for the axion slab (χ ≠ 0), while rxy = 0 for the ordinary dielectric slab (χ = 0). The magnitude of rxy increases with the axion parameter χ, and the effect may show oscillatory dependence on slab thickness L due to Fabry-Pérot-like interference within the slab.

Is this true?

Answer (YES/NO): YES